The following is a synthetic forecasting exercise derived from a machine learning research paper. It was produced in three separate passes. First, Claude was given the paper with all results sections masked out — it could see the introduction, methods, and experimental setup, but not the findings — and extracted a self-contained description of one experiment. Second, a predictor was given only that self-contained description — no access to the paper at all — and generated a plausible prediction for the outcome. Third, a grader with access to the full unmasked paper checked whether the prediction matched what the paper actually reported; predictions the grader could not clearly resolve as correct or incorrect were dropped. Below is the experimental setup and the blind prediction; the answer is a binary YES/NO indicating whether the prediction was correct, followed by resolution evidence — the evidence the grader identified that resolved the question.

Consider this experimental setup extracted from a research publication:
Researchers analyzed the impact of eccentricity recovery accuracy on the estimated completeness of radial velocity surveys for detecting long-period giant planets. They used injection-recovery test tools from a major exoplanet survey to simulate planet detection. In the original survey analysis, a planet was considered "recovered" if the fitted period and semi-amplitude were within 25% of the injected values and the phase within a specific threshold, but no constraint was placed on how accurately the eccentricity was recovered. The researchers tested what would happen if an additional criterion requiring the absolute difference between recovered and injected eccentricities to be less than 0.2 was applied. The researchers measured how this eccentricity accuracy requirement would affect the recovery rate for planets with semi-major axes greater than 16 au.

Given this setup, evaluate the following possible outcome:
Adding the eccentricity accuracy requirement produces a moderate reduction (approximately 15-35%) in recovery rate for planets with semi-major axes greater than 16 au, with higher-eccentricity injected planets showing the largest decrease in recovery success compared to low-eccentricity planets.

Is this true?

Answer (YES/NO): NO